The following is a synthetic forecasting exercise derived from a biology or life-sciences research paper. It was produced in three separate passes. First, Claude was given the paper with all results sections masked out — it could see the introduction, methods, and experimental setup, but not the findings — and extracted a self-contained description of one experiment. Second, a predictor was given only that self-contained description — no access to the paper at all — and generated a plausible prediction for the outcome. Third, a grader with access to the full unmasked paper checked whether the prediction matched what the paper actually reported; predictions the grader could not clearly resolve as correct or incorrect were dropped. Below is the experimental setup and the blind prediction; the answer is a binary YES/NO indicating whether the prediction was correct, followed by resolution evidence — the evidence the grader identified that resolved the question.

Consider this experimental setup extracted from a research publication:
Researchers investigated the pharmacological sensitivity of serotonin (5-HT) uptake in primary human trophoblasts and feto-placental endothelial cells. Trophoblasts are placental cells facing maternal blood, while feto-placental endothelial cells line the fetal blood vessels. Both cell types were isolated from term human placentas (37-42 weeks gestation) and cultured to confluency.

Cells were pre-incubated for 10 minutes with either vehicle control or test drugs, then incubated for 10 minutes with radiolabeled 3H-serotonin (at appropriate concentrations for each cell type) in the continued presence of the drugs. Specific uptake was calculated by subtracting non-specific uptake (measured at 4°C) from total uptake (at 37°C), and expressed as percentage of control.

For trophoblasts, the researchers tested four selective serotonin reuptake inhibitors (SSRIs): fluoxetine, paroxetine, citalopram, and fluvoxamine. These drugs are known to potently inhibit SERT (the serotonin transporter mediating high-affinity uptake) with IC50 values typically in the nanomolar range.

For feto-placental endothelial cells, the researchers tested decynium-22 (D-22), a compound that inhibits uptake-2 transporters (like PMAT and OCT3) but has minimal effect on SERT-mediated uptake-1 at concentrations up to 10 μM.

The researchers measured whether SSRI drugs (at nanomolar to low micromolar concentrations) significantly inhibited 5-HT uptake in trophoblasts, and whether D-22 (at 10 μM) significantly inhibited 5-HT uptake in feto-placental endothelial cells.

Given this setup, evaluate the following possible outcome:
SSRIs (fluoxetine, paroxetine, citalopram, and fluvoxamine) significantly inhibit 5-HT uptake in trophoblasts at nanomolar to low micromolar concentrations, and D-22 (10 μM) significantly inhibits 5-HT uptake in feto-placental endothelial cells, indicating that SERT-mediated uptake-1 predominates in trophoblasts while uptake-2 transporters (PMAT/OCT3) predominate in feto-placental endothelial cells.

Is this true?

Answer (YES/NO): YES